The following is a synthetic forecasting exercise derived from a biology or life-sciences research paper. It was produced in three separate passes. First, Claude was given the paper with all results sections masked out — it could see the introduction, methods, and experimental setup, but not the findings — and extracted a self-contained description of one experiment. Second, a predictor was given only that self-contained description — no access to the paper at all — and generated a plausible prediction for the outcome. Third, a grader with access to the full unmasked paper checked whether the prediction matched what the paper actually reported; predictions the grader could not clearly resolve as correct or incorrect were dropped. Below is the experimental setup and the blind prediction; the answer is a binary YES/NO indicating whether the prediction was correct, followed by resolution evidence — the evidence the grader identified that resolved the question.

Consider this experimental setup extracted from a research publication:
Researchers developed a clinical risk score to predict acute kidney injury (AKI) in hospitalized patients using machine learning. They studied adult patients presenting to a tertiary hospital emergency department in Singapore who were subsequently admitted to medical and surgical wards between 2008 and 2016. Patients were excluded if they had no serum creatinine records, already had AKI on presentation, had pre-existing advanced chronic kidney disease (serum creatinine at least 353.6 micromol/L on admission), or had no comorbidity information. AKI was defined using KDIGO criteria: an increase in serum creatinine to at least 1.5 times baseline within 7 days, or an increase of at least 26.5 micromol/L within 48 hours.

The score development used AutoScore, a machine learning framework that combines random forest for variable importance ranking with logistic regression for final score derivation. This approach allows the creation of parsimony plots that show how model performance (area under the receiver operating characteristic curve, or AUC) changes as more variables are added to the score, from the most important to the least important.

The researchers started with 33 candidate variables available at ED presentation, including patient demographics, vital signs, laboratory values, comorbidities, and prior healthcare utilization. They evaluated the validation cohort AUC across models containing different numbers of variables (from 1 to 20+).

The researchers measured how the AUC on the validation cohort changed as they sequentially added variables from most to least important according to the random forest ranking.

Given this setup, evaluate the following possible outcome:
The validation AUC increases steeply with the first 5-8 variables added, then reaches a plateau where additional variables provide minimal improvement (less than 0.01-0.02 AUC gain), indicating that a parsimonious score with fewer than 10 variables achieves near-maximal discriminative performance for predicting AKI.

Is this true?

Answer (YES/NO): YES